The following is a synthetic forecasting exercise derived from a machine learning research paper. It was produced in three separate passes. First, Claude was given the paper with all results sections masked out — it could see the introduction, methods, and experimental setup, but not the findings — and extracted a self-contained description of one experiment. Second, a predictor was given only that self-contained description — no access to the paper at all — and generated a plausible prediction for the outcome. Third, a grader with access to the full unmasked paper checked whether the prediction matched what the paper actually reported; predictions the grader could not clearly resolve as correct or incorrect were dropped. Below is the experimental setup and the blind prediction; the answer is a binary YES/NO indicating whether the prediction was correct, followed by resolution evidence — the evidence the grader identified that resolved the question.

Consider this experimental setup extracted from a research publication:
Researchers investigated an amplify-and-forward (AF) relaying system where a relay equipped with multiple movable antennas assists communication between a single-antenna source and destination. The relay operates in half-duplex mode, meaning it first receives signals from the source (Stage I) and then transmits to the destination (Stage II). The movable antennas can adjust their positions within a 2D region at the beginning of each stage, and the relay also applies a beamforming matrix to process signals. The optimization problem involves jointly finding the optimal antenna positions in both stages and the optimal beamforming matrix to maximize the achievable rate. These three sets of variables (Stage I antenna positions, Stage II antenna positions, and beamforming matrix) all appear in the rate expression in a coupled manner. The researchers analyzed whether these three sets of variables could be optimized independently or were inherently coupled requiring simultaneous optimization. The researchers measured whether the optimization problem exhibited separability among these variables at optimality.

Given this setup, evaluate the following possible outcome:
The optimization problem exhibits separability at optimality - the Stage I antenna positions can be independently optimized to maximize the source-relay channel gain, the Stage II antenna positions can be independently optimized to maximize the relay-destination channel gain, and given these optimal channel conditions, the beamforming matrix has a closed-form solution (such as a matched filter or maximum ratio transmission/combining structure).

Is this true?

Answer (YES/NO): YES